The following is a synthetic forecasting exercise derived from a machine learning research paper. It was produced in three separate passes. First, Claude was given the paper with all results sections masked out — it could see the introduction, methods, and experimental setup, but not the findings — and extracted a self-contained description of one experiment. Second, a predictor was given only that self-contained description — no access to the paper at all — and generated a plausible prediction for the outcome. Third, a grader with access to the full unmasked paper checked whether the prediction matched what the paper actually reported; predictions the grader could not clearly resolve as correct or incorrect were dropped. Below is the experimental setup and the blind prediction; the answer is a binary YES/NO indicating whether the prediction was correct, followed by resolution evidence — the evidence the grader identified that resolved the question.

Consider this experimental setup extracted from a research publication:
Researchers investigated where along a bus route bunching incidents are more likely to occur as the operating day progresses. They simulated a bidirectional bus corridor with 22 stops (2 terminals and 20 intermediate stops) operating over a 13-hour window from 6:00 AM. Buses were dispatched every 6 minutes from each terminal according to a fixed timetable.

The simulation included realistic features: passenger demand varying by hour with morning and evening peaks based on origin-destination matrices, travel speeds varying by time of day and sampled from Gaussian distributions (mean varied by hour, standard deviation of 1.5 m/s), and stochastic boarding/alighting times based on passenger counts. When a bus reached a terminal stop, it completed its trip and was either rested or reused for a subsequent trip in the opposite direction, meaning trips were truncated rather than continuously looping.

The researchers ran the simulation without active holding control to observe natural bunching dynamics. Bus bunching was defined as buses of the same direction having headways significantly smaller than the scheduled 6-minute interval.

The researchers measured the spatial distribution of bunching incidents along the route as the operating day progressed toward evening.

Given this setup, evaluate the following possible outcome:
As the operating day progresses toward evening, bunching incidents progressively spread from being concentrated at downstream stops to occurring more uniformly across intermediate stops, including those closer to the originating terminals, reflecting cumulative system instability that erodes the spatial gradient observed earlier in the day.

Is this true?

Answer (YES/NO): NO